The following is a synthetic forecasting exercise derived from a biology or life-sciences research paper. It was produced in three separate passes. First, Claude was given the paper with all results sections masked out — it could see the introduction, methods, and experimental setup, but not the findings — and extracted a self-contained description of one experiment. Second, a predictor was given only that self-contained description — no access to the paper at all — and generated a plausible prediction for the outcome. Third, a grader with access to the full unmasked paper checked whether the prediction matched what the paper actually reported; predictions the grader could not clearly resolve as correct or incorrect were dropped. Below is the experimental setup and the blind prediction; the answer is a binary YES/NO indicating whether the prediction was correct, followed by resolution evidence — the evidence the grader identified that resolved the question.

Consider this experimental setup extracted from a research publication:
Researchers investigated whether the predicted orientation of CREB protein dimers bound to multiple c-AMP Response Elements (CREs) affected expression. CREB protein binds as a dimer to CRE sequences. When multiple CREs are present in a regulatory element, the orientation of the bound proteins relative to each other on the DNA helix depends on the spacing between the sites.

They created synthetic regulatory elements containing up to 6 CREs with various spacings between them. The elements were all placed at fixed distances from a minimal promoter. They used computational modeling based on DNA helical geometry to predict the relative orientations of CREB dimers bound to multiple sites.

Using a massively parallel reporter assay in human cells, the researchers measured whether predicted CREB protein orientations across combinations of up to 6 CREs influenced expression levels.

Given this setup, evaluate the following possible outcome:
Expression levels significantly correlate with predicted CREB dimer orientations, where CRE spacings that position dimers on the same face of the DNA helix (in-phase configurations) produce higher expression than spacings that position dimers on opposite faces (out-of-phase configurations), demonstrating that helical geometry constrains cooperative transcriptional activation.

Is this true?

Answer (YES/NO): NO